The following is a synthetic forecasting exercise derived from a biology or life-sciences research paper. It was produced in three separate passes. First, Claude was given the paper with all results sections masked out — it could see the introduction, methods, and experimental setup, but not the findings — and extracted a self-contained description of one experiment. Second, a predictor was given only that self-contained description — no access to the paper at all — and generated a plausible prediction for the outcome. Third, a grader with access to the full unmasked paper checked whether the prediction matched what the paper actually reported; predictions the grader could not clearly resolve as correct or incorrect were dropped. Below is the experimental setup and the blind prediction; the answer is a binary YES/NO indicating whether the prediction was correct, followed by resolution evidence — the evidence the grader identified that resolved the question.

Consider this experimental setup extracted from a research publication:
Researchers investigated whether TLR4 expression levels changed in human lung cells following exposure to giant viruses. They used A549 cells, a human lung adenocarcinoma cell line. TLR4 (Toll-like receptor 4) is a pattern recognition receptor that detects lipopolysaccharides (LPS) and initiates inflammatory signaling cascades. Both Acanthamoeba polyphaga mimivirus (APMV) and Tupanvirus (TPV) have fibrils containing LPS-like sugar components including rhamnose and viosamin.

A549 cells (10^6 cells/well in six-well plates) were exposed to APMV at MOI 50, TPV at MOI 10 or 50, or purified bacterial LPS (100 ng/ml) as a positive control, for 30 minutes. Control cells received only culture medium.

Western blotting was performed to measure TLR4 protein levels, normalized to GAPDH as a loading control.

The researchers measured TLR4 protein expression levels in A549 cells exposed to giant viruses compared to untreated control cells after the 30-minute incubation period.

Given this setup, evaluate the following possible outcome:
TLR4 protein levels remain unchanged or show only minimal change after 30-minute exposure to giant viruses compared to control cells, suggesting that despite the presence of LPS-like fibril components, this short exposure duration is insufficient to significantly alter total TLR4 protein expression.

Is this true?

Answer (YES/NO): NO